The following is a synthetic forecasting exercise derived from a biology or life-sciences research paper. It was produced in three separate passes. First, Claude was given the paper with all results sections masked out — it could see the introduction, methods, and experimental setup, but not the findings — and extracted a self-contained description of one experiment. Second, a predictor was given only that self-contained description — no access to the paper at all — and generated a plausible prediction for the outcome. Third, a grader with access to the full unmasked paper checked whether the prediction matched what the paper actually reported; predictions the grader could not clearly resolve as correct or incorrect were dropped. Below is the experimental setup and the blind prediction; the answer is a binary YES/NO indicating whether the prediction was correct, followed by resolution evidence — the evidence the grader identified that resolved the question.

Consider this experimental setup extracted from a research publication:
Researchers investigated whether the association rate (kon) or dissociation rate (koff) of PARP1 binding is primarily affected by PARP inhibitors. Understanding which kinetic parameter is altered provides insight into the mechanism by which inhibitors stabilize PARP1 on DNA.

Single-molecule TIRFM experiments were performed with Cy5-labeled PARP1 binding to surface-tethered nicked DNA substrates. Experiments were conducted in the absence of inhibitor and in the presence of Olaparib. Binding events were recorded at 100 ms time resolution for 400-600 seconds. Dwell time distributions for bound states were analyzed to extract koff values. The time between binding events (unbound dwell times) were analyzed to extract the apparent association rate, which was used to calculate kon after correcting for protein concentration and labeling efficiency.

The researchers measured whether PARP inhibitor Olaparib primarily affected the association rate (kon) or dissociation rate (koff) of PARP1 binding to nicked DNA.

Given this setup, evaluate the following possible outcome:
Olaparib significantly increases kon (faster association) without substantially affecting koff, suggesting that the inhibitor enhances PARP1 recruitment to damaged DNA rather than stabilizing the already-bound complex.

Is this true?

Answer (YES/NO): NO